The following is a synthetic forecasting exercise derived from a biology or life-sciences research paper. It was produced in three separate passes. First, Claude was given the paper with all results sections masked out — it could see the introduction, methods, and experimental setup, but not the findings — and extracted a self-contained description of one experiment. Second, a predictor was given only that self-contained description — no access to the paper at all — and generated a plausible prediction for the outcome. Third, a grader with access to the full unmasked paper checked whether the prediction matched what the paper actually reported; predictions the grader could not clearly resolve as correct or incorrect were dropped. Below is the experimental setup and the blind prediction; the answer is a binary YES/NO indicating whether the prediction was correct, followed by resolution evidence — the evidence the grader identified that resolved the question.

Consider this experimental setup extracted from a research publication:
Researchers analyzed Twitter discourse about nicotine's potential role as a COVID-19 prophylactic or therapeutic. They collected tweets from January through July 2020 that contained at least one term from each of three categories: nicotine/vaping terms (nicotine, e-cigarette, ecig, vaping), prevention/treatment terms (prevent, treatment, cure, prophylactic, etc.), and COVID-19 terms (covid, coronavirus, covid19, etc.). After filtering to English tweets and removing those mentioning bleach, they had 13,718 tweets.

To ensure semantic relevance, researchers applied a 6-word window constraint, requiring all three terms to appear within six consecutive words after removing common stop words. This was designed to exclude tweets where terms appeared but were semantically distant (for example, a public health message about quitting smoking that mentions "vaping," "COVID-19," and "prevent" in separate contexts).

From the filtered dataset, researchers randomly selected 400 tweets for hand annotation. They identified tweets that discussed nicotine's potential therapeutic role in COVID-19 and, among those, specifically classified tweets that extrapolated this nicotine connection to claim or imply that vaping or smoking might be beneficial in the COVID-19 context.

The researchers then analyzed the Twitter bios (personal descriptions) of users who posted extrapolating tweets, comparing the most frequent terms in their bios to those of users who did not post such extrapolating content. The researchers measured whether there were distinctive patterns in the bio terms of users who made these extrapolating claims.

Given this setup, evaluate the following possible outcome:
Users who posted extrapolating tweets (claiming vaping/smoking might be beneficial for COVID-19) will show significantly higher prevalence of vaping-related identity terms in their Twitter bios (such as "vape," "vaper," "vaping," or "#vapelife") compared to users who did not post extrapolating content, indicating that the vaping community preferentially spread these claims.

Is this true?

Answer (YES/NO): YES